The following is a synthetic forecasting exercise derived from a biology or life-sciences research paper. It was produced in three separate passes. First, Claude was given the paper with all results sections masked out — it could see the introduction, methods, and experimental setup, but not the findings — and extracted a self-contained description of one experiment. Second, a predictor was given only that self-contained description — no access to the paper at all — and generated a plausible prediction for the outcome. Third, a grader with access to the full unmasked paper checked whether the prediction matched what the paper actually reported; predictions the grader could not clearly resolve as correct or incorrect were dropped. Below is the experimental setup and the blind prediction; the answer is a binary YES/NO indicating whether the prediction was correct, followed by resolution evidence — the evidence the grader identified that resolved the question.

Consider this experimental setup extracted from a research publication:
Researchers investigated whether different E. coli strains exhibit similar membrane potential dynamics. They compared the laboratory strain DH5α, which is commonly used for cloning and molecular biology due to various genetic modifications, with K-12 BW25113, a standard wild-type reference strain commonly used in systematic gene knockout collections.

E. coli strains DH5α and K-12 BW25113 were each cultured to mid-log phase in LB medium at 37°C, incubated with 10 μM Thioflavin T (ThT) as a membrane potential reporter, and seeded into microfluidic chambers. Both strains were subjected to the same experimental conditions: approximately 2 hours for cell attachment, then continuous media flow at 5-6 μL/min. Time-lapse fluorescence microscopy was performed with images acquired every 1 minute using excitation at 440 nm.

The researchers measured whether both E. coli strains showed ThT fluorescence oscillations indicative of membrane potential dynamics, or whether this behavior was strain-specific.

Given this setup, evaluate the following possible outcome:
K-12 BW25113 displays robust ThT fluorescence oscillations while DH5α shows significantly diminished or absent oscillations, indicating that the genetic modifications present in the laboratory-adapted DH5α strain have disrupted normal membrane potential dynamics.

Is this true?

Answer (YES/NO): NO